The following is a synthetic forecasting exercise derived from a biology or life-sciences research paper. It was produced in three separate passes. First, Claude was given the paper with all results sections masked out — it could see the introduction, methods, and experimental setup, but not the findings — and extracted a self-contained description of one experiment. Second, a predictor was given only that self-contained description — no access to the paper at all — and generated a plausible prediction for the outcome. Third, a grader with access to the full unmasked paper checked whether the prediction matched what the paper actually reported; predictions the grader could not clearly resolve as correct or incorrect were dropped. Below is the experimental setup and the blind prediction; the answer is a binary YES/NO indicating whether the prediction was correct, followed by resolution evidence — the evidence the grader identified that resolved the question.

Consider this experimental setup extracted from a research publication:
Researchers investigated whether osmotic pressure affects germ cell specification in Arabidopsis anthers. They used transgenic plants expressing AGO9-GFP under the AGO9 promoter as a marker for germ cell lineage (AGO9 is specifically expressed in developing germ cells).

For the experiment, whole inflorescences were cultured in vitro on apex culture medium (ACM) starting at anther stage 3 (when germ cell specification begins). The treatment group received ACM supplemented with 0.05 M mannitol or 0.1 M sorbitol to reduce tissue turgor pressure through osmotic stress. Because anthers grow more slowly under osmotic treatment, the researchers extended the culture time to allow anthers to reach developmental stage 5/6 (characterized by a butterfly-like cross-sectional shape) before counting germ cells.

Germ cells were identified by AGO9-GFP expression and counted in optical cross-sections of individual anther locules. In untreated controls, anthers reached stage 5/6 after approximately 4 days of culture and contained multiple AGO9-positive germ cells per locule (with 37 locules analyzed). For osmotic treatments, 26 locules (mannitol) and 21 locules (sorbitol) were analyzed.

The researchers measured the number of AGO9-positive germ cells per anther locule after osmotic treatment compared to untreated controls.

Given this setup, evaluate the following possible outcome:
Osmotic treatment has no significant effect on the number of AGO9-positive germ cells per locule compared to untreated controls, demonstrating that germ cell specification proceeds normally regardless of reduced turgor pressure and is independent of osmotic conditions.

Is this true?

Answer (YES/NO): NO